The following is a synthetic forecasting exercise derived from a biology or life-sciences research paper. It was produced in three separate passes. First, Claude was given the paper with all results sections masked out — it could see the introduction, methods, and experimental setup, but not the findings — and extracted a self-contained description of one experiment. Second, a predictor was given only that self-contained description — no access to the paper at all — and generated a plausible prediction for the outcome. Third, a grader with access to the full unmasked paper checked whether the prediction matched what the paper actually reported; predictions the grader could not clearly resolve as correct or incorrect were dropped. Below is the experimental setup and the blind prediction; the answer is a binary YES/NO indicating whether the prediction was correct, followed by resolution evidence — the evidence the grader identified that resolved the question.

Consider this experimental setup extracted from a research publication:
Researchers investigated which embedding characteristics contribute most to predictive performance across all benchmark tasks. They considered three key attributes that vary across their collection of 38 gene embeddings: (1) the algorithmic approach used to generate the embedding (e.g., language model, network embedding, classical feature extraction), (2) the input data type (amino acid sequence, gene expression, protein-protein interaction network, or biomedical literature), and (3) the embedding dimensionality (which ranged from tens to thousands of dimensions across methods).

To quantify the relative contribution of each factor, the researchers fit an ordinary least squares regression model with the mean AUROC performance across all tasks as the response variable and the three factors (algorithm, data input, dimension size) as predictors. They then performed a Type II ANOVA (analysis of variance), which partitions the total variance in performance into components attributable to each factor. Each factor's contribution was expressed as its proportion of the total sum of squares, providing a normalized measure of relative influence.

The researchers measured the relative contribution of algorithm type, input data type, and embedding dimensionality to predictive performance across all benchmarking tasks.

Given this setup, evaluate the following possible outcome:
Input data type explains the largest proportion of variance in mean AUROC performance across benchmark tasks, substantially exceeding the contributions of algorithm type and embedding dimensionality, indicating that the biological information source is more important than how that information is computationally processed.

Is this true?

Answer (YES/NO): YES